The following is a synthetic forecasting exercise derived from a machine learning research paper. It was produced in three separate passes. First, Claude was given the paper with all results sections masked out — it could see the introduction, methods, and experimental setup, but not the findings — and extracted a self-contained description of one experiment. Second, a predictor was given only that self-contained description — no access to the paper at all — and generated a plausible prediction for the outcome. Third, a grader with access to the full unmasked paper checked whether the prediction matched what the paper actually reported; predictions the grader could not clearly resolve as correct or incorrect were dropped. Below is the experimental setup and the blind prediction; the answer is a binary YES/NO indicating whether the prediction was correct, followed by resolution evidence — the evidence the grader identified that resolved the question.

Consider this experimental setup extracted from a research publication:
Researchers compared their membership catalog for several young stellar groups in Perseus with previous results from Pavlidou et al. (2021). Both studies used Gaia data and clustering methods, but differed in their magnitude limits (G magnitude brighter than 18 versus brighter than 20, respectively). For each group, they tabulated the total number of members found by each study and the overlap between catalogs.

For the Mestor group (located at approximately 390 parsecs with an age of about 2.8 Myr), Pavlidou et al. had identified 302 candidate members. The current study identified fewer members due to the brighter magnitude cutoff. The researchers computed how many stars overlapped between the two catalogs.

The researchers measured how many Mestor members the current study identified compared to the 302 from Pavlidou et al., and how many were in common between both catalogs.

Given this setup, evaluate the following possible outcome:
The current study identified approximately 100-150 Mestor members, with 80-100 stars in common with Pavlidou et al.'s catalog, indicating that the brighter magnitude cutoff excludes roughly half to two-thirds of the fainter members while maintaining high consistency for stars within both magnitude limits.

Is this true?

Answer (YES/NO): NO